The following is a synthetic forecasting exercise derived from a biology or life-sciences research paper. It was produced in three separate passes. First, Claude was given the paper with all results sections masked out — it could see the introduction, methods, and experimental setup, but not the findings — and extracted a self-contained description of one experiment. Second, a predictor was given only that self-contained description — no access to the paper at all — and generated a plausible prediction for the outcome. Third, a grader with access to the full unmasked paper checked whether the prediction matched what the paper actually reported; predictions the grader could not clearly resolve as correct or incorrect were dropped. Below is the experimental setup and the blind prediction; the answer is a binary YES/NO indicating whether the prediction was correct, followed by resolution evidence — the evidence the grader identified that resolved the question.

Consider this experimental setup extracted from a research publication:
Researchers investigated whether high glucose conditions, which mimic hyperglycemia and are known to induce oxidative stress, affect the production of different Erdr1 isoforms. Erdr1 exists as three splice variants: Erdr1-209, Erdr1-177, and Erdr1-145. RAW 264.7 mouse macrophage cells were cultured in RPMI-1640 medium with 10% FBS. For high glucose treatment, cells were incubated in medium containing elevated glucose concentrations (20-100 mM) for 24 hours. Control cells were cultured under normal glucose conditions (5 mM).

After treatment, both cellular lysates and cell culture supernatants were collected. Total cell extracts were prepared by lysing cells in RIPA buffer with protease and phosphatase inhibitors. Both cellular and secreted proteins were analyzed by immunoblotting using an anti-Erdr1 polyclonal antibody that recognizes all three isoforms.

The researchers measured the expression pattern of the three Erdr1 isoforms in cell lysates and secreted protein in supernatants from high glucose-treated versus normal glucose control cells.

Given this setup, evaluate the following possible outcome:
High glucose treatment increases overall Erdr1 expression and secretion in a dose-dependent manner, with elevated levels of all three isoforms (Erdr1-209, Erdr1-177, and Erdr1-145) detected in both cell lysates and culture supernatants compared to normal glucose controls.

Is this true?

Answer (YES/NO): NO